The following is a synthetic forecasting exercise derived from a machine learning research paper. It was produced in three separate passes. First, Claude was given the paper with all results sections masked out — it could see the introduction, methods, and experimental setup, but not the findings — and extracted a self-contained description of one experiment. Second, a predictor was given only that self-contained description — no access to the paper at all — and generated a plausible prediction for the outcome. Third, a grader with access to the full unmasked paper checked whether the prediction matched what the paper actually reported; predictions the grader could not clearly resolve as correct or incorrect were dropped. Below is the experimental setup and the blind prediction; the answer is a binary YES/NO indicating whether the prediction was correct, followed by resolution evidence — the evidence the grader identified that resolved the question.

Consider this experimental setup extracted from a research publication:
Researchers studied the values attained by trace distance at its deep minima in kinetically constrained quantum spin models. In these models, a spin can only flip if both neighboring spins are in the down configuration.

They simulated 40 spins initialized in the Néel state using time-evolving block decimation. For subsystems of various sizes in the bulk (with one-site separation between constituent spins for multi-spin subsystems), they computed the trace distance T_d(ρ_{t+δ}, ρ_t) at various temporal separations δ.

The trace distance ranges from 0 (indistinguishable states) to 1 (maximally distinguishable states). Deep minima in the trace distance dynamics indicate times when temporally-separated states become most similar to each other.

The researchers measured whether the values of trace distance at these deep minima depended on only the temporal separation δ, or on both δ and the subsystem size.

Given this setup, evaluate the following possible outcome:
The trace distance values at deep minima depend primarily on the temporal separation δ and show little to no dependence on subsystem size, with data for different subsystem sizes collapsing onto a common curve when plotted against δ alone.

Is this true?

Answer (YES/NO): NO